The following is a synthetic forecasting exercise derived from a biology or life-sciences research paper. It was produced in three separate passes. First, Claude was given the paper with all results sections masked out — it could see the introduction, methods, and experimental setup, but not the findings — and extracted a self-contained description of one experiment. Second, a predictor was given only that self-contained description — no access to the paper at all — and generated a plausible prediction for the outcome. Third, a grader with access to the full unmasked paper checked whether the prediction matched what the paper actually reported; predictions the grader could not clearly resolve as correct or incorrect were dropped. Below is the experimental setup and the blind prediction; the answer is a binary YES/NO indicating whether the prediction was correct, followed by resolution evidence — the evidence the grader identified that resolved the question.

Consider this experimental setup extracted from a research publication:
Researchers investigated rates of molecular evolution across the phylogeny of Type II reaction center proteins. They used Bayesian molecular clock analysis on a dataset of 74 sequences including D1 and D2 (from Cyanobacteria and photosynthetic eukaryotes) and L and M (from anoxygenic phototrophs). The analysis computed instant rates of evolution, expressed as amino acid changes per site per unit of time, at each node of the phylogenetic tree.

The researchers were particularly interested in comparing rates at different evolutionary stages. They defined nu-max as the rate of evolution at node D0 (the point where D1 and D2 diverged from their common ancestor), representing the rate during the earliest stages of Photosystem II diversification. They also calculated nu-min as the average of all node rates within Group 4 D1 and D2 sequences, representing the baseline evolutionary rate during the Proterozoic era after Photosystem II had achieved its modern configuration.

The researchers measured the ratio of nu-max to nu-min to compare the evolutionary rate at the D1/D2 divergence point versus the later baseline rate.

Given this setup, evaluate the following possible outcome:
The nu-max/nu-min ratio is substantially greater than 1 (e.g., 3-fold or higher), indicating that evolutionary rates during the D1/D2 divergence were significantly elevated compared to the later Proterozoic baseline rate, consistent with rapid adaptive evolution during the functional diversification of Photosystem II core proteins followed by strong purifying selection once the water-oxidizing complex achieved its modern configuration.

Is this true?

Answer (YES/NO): YES